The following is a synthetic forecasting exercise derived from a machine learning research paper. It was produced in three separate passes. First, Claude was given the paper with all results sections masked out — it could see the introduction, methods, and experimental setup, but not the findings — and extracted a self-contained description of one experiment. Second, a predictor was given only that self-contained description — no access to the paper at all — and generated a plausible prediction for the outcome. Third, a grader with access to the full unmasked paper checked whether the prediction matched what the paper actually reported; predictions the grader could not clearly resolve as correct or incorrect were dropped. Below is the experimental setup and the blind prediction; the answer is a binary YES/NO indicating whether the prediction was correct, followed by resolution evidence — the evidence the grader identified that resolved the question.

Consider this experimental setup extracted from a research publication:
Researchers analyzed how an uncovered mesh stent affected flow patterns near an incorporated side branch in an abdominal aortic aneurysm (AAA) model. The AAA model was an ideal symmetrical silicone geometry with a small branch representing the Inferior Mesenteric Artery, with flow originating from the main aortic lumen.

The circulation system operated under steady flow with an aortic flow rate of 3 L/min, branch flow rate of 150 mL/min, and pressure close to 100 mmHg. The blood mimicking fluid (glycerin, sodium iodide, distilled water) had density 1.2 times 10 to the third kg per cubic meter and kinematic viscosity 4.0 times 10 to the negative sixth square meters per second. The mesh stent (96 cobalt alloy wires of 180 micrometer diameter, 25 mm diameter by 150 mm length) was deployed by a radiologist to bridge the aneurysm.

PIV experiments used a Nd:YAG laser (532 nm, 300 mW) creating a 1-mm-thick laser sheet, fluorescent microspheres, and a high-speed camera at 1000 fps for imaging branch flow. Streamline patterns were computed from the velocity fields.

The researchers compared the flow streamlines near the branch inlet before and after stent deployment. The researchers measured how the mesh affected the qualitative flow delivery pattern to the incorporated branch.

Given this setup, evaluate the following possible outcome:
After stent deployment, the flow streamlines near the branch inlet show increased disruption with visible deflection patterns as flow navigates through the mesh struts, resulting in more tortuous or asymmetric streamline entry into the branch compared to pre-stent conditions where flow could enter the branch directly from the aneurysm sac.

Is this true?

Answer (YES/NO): NO